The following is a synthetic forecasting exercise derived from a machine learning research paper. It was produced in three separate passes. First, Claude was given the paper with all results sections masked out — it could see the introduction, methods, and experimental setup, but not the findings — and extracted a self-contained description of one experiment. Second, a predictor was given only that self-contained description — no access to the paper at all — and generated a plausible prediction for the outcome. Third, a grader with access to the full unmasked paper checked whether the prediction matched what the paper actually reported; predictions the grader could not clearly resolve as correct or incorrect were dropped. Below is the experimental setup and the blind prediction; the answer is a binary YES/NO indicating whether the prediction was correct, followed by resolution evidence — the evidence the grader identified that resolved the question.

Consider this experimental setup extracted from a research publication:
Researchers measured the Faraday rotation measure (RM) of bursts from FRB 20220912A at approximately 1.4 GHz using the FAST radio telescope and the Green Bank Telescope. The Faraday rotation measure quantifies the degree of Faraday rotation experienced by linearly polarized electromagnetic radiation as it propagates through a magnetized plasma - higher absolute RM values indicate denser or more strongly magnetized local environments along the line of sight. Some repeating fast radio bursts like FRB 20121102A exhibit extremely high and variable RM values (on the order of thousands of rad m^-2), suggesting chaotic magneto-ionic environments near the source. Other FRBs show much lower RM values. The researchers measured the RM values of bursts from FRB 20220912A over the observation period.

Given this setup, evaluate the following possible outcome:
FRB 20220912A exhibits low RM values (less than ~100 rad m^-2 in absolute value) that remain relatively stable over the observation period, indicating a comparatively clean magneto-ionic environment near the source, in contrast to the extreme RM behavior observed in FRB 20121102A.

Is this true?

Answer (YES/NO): YES